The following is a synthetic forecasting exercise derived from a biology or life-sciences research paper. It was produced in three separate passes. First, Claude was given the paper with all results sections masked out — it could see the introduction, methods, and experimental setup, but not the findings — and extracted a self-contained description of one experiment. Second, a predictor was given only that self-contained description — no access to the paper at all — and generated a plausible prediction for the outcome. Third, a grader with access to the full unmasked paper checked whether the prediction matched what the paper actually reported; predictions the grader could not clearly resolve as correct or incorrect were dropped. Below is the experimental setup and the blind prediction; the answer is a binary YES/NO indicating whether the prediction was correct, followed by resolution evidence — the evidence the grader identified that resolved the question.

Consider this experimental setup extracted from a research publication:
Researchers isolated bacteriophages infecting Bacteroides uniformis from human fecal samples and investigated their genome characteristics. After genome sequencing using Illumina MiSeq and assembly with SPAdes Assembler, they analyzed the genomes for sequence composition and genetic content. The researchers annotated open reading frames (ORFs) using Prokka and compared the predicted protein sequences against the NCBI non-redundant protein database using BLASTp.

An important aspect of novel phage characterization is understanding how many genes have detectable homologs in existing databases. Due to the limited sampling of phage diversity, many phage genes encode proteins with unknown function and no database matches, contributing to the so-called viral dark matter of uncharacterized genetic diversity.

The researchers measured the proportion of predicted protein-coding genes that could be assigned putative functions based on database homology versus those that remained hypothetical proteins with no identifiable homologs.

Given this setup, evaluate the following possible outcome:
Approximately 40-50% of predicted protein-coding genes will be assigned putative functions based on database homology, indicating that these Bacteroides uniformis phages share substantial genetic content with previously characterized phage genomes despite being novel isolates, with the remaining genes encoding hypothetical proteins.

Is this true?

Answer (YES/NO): NO